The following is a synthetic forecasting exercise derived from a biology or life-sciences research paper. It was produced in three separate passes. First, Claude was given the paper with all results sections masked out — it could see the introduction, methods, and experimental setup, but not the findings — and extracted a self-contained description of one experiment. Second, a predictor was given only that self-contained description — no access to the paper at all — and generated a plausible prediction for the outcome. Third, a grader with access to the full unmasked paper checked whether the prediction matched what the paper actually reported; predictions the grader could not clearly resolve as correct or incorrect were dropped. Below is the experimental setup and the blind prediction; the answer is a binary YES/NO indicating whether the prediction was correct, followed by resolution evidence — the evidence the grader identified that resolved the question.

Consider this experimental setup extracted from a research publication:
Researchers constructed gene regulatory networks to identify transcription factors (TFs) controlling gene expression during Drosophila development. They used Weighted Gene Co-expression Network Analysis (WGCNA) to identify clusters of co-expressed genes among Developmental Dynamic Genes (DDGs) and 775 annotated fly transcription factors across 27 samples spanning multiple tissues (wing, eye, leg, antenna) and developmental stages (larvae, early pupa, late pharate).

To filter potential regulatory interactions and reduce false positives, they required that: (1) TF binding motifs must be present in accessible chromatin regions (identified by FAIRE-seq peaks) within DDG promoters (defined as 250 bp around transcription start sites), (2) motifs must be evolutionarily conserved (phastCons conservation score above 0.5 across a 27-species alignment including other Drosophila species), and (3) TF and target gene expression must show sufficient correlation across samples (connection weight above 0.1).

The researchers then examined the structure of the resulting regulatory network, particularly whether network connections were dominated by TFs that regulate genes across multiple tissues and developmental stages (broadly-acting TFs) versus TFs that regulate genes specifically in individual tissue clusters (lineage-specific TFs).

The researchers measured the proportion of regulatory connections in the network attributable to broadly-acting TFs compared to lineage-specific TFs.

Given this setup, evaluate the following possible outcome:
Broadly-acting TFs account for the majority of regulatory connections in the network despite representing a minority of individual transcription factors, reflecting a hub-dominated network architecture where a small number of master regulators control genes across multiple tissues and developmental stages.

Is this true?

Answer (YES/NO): YES